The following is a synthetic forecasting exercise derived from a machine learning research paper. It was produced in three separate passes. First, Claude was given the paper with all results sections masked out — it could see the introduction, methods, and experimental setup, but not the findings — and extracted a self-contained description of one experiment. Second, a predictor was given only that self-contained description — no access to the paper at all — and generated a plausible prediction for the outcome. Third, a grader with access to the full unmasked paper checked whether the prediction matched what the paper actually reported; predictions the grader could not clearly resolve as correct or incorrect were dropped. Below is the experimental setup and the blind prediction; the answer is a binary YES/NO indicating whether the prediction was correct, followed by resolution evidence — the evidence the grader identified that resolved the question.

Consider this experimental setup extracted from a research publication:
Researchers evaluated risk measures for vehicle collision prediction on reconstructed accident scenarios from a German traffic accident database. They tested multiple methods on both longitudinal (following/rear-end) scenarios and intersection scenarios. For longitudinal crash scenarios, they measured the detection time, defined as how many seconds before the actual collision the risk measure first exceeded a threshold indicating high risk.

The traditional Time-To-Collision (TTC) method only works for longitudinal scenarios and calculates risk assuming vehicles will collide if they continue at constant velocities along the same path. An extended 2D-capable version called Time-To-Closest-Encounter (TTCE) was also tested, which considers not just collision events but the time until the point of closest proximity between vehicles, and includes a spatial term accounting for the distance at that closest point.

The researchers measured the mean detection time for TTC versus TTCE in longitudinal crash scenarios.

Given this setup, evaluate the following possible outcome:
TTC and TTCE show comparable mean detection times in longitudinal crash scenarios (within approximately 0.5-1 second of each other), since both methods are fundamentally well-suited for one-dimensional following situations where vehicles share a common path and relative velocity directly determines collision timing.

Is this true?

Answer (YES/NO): NO